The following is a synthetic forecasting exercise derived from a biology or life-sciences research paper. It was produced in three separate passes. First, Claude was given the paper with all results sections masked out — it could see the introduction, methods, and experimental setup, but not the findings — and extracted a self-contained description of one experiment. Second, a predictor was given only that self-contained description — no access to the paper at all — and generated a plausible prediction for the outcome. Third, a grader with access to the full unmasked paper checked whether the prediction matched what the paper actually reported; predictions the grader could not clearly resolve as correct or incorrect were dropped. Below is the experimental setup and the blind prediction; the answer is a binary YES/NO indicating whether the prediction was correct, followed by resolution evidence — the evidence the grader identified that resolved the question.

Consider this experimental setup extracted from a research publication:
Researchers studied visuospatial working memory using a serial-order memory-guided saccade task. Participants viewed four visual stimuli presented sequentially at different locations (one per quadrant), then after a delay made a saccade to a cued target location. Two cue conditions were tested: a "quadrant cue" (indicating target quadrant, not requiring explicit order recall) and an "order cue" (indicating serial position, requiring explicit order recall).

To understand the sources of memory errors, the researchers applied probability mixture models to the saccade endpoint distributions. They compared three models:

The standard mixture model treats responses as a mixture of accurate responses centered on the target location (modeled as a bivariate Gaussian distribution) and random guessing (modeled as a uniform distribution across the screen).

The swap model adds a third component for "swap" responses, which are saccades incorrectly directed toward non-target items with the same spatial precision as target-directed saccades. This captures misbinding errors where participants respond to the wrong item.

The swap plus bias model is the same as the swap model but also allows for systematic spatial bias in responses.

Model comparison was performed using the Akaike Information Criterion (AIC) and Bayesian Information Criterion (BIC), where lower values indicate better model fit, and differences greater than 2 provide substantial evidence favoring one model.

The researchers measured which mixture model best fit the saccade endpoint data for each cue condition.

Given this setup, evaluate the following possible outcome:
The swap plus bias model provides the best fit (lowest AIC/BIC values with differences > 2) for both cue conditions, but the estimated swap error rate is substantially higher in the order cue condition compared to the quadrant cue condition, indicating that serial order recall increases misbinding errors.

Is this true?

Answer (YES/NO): NO